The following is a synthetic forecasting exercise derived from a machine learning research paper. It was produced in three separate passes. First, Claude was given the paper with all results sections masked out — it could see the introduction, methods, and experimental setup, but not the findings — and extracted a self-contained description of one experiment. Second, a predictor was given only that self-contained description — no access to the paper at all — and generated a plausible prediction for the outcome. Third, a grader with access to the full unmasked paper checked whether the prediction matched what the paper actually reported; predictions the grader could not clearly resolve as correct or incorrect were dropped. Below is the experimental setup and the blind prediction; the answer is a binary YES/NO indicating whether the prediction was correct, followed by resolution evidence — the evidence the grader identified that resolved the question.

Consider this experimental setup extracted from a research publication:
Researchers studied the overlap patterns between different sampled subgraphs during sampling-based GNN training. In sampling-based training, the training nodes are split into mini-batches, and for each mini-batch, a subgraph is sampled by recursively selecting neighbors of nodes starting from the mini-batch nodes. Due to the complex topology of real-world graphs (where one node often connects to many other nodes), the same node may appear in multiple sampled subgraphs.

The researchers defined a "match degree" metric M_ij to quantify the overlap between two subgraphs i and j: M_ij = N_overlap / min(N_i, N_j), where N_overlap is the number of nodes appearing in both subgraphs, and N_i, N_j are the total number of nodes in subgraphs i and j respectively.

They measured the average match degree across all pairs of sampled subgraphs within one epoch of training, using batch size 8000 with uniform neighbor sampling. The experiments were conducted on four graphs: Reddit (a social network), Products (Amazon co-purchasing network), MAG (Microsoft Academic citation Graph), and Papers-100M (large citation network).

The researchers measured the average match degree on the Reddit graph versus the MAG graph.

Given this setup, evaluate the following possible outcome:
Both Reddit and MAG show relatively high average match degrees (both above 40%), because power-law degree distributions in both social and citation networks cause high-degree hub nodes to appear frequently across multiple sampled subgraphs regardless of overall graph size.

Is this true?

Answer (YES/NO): NO